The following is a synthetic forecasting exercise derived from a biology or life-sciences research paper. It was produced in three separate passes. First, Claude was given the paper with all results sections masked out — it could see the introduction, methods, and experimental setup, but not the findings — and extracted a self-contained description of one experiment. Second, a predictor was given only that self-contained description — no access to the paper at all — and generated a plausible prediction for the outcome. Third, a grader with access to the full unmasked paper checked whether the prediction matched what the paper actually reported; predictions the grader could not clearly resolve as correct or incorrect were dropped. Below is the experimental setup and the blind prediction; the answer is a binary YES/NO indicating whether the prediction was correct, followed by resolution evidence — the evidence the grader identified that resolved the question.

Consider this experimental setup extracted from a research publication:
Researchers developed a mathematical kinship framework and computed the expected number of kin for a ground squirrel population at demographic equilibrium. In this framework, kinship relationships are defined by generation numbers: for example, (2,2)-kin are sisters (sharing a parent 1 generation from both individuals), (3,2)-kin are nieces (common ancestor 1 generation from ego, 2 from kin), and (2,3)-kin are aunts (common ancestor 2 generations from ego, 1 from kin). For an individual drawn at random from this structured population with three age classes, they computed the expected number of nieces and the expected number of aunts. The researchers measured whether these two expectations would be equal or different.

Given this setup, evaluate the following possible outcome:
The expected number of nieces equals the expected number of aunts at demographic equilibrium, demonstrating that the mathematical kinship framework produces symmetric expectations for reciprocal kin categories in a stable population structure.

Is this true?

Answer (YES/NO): YES